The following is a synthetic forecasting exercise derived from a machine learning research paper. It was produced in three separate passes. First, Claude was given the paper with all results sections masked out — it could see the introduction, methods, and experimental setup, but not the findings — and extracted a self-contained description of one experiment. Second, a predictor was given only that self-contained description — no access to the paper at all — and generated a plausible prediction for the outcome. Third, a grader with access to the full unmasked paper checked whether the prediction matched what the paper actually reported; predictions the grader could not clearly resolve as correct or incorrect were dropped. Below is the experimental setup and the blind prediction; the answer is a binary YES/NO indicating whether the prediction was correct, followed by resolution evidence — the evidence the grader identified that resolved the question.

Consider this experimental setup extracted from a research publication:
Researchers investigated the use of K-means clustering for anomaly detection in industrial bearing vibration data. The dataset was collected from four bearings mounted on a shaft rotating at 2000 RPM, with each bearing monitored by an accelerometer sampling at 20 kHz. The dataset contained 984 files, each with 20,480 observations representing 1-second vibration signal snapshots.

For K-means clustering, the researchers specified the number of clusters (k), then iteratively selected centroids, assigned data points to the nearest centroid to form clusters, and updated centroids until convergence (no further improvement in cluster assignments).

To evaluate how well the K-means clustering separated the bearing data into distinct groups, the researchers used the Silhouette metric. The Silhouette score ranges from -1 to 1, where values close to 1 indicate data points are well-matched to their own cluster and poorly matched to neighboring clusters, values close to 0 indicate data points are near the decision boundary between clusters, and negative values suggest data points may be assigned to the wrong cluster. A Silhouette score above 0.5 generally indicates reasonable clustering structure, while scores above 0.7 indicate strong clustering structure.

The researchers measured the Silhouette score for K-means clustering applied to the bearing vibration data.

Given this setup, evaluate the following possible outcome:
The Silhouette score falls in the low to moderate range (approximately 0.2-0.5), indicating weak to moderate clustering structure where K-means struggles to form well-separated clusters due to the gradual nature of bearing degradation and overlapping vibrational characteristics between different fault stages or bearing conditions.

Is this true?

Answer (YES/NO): YES